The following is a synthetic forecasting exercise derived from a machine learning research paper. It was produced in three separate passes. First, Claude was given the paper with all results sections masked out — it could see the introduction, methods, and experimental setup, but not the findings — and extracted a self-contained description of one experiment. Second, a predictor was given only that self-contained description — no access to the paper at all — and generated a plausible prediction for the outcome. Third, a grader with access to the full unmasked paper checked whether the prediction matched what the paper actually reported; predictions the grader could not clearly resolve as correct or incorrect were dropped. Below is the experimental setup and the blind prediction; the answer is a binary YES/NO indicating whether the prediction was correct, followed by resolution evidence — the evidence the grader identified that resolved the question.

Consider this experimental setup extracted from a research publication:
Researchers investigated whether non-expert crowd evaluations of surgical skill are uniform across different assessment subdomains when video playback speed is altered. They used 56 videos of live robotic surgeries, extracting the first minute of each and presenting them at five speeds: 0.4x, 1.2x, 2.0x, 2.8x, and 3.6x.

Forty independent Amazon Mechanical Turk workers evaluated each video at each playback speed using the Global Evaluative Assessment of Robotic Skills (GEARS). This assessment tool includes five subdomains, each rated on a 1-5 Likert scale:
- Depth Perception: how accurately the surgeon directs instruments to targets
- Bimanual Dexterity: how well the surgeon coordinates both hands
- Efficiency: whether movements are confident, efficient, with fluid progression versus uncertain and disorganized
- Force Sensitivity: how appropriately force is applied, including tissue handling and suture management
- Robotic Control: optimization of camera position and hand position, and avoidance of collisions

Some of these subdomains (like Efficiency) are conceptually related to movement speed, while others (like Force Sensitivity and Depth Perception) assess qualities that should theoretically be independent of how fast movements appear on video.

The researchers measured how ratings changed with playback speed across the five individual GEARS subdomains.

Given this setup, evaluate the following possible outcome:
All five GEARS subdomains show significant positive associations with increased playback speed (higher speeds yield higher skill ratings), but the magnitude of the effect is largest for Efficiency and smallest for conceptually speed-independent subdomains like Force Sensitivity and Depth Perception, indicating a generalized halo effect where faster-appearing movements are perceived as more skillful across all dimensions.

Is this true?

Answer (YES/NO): NO